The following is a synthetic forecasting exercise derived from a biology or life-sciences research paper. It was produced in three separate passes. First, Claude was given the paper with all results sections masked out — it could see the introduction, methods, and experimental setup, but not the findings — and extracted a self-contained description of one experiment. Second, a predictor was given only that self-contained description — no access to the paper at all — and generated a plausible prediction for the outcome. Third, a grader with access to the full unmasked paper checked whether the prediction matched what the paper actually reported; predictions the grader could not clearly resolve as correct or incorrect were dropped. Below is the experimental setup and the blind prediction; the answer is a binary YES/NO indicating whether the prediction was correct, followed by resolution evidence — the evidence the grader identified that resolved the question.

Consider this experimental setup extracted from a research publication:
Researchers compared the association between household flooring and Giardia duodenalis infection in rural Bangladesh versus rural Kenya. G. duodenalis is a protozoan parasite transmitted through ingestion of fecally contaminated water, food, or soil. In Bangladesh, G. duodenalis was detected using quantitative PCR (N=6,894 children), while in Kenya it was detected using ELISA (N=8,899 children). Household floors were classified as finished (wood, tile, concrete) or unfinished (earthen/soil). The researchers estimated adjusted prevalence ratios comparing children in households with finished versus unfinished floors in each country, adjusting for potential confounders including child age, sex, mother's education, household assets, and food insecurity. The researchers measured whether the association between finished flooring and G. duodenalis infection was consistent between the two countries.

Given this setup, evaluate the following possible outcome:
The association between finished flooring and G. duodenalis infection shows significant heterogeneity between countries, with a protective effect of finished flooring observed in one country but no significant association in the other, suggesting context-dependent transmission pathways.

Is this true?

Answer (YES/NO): NO